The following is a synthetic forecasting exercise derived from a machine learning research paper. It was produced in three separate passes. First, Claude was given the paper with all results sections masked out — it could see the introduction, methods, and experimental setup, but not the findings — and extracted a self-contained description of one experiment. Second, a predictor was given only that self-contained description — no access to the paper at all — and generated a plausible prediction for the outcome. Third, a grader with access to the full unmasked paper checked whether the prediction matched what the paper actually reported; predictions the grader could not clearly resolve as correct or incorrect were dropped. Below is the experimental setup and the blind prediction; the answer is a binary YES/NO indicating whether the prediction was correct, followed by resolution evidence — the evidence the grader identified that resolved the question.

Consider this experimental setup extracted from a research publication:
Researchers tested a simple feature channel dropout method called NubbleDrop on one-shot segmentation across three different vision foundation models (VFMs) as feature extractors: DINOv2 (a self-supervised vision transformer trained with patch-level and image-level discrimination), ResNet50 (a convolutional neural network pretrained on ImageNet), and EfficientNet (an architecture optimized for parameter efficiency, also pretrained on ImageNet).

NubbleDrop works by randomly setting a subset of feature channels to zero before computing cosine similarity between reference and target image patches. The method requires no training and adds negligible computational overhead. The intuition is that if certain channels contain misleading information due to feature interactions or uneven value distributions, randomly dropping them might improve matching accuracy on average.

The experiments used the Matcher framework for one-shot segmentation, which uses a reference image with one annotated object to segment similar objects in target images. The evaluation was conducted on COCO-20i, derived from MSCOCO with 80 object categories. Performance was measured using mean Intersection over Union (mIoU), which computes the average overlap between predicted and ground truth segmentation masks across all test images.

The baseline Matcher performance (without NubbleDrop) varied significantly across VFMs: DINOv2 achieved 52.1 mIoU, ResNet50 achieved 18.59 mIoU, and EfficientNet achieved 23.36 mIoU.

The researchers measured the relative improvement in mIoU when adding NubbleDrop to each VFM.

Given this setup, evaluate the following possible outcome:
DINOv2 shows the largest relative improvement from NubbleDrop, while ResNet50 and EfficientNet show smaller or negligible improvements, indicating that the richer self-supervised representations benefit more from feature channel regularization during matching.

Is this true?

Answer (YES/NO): NO